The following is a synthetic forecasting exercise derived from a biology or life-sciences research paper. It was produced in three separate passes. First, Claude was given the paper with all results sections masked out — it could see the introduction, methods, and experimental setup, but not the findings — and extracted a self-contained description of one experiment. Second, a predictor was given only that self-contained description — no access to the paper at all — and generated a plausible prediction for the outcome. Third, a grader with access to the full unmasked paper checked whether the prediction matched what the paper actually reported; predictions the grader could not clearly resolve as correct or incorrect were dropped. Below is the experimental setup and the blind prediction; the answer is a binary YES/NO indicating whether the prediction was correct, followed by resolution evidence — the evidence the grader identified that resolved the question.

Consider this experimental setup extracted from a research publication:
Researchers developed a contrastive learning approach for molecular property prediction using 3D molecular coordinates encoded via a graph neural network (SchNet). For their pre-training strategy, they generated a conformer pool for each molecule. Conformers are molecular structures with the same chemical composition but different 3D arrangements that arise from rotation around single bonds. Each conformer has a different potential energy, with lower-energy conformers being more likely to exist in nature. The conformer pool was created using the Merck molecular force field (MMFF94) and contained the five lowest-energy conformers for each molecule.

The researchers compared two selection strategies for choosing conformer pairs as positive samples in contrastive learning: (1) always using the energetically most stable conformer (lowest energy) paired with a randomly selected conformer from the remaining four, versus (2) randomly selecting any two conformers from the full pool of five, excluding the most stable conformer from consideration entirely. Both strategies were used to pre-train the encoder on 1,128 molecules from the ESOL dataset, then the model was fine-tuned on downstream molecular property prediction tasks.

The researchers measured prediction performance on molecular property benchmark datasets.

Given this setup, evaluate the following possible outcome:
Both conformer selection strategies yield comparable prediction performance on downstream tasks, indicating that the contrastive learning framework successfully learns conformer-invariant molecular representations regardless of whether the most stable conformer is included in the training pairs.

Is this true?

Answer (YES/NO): NO